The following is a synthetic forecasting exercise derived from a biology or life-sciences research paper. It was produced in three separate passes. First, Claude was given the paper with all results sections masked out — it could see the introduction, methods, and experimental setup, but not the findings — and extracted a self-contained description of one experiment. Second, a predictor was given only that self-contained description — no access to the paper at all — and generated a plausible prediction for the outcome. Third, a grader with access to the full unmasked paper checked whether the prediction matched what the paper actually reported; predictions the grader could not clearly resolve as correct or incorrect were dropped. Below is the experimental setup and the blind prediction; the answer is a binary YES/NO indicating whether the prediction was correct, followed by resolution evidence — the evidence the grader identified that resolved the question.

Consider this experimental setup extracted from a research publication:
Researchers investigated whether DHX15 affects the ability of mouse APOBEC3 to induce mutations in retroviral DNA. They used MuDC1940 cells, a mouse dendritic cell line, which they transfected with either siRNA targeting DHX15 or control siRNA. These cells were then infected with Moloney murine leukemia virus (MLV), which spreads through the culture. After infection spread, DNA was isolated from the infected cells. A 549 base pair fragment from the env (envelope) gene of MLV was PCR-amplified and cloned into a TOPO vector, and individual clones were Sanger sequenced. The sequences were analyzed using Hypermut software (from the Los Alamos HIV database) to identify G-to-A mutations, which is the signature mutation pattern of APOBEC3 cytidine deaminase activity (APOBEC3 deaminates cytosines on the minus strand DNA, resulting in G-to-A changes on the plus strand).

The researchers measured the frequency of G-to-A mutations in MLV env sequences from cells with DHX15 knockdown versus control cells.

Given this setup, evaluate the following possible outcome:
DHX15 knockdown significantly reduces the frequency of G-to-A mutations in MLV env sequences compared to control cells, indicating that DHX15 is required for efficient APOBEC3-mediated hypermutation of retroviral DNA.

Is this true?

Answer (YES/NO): NO